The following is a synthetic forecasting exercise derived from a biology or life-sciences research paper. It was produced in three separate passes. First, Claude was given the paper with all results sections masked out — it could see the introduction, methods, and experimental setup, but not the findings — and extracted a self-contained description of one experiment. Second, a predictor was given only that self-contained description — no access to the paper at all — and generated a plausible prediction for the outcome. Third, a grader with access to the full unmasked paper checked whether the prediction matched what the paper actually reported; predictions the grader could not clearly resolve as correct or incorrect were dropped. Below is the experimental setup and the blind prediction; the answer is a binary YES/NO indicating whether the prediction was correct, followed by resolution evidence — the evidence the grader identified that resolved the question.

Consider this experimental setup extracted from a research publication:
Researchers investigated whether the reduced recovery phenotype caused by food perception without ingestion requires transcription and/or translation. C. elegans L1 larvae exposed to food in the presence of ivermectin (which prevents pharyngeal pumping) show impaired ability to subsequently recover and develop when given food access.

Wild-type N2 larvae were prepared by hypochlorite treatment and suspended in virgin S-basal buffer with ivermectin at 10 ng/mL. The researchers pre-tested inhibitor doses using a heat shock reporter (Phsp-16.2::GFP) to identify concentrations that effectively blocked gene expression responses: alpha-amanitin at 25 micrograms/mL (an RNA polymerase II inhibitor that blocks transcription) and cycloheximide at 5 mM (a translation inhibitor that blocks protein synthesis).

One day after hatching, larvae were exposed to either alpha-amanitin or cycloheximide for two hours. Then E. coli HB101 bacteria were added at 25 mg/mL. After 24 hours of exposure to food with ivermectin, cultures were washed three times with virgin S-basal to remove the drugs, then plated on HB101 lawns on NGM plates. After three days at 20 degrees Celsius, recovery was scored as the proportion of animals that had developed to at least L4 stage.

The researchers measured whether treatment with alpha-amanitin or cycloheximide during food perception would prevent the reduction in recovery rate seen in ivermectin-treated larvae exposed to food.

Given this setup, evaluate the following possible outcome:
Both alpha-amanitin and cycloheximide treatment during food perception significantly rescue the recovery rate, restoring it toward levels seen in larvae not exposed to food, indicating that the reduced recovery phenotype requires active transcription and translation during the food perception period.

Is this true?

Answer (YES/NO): YES